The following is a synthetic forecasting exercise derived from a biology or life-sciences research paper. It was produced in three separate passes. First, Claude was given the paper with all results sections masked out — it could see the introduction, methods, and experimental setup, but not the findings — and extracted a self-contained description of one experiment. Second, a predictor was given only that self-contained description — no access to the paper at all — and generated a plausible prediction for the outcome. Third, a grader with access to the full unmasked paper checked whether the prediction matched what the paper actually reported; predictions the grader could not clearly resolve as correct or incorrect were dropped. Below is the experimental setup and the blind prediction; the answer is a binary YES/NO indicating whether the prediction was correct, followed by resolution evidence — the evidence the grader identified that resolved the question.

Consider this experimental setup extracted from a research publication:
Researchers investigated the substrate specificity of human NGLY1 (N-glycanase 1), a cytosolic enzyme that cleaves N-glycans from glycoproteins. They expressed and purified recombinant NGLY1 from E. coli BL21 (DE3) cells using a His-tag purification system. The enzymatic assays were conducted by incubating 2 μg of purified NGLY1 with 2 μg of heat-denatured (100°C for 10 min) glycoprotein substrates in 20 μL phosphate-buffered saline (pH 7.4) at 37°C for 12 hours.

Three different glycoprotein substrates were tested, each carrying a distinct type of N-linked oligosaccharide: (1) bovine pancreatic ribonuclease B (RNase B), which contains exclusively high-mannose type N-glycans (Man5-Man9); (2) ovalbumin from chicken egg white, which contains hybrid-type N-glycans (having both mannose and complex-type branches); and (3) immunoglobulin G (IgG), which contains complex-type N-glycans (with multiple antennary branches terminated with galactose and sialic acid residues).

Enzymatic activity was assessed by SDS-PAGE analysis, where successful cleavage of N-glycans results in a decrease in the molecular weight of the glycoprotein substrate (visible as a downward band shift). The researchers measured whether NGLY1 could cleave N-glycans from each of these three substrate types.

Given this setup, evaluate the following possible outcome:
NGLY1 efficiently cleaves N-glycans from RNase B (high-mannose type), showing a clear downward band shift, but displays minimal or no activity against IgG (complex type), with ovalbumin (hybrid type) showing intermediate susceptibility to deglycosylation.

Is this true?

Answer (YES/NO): NO